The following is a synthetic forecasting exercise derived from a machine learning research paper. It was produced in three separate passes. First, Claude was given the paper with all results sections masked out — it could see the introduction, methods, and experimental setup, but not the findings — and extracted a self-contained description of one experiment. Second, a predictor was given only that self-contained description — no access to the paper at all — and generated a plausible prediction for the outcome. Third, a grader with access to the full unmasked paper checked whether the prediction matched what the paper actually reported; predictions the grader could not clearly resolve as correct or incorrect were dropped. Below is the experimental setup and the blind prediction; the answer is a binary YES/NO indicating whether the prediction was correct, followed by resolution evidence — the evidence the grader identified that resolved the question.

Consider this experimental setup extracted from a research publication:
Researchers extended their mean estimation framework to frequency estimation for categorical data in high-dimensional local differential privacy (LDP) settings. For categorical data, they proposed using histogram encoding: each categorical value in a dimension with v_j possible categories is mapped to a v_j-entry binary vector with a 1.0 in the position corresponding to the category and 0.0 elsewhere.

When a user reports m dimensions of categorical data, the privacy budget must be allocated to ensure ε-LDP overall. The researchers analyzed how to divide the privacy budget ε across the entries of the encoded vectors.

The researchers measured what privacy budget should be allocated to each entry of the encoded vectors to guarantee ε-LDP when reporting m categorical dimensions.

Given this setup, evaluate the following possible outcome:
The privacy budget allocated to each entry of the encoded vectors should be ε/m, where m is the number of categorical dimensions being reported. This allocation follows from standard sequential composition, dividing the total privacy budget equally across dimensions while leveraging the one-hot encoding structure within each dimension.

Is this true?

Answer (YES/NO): NO